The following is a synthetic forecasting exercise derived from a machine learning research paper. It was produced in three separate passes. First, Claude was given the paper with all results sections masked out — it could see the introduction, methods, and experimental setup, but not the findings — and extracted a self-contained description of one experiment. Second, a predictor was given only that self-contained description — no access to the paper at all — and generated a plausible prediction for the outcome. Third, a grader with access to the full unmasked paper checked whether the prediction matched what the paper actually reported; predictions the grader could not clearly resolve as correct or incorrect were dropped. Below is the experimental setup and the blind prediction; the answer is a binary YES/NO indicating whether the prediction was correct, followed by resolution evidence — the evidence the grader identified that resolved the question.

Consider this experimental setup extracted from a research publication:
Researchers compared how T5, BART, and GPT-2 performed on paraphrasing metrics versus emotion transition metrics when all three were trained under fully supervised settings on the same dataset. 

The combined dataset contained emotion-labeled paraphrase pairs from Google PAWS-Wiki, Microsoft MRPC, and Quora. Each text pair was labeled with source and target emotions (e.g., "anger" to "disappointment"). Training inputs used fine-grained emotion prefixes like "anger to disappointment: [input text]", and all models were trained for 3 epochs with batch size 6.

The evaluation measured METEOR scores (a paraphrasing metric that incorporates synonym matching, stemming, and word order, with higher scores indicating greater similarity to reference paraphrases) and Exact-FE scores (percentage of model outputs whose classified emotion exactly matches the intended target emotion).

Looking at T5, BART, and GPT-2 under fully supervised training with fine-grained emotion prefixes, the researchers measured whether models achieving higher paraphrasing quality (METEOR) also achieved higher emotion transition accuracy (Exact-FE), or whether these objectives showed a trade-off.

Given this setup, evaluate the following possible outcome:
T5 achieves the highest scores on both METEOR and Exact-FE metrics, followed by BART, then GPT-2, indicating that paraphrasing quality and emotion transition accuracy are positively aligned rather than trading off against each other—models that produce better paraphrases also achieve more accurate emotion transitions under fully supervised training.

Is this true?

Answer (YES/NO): NO